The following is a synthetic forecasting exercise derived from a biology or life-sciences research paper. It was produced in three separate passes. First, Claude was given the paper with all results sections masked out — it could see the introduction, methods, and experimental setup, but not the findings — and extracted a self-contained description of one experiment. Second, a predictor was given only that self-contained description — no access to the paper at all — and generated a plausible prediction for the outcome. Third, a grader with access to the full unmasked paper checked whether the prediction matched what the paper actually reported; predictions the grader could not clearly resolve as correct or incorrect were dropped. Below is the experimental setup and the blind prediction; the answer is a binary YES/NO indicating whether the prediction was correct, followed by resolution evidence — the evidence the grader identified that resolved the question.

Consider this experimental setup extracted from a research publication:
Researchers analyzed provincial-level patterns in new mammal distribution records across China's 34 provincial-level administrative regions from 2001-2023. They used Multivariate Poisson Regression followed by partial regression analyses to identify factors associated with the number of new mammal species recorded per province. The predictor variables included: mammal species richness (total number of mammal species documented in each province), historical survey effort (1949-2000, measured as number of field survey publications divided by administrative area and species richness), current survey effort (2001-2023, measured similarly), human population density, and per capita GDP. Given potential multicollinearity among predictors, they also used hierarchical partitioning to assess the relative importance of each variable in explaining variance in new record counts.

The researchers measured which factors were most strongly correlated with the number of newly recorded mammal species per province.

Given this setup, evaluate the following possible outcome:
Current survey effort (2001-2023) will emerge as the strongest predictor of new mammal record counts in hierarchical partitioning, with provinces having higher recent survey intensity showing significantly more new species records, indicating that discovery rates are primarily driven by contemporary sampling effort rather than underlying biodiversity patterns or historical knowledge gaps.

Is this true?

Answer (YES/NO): NO